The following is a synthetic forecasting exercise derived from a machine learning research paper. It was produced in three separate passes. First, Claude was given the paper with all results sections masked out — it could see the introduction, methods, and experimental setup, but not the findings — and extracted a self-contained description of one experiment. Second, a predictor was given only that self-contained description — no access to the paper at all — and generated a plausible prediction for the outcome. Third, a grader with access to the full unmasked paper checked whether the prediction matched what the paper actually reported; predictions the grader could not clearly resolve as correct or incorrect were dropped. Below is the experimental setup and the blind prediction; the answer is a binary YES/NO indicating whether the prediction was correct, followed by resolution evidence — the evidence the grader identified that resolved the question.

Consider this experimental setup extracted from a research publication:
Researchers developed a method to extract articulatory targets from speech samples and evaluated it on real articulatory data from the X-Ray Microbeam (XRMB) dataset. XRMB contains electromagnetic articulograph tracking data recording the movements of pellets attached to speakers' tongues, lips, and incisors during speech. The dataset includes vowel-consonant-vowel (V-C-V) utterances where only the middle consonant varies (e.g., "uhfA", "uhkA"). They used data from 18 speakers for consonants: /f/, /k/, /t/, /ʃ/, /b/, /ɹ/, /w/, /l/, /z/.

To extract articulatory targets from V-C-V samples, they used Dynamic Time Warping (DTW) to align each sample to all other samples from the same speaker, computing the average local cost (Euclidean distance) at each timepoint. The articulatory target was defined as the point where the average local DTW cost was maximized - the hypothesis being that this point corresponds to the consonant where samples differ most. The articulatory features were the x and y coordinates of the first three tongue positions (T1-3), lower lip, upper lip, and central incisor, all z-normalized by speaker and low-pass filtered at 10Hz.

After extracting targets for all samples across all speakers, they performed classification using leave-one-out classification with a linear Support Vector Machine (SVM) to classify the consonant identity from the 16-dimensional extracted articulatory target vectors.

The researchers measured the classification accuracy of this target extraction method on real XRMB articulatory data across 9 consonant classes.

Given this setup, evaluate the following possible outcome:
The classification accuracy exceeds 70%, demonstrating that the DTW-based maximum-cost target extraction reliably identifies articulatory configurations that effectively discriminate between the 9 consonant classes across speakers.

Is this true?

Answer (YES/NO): YES